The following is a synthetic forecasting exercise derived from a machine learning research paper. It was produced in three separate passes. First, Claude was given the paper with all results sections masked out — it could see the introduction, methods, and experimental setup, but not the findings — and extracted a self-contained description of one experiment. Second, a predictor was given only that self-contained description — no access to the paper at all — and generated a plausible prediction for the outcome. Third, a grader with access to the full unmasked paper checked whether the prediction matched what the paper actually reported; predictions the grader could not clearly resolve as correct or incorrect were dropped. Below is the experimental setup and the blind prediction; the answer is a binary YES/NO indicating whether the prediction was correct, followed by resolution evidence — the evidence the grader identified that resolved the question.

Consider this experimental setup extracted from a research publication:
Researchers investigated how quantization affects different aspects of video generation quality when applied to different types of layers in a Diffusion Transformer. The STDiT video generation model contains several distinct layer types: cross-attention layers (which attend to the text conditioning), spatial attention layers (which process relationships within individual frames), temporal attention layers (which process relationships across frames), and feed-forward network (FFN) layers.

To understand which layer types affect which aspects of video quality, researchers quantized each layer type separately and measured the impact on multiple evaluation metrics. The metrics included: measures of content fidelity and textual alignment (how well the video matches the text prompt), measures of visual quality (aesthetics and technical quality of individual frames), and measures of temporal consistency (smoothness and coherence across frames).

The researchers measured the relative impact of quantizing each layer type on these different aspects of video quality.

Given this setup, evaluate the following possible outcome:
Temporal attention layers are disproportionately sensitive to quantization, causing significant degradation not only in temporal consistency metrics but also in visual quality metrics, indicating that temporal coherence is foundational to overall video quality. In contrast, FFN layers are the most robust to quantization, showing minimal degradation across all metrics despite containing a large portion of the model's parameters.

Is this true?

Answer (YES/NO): NO